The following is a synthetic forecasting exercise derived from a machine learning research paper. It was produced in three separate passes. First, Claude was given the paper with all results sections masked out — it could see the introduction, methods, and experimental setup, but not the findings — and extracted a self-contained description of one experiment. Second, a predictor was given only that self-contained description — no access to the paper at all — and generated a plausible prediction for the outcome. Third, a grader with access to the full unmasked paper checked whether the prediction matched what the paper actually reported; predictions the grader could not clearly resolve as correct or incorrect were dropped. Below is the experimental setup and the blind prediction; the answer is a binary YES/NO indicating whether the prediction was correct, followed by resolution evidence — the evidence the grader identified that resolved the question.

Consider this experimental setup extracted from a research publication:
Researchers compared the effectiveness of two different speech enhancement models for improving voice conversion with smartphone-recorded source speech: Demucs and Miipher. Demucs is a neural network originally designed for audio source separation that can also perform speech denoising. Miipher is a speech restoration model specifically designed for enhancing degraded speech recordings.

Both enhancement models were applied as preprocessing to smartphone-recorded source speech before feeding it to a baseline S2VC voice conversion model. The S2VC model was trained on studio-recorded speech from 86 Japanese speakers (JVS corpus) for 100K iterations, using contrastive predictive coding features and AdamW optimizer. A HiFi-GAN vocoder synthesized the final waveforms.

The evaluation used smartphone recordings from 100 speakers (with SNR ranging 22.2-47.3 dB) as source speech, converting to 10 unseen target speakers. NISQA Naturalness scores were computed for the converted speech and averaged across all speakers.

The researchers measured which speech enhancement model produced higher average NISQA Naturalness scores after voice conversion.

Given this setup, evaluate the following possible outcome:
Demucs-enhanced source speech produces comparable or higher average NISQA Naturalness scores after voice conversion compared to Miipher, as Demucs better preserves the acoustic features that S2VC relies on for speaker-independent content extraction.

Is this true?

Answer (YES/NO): NO